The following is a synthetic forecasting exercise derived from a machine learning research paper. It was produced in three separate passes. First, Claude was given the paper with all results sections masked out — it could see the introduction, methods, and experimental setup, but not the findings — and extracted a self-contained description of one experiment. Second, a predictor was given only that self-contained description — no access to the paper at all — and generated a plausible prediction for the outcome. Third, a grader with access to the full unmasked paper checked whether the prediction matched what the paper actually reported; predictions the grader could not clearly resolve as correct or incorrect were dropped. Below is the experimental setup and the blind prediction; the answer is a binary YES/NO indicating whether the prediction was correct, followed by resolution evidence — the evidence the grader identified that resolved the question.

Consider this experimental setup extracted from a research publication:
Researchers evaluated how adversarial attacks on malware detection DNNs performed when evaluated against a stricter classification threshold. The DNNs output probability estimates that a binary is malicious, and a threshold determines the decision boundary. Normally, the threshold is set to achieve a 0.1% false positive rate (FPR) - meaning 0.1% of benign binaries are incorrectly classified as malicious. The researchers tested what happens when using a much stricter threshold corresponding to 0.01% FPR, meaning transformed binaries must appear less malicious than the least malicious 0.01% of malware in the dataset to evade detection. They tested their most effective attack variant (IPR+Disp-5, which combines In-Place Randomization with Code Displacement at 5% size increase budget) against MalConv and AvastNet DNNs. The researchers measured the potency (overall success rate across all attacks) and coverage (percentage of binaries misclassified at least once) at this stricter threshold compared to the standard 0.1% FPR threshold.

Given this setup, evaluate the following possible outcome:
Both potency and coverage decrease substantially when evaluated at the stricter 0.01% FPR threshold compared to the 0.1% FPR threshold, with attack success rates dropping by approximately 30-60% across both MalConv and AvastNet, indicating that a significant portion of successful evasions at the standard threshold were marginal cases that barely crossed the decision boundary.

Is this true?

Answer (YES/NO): NO